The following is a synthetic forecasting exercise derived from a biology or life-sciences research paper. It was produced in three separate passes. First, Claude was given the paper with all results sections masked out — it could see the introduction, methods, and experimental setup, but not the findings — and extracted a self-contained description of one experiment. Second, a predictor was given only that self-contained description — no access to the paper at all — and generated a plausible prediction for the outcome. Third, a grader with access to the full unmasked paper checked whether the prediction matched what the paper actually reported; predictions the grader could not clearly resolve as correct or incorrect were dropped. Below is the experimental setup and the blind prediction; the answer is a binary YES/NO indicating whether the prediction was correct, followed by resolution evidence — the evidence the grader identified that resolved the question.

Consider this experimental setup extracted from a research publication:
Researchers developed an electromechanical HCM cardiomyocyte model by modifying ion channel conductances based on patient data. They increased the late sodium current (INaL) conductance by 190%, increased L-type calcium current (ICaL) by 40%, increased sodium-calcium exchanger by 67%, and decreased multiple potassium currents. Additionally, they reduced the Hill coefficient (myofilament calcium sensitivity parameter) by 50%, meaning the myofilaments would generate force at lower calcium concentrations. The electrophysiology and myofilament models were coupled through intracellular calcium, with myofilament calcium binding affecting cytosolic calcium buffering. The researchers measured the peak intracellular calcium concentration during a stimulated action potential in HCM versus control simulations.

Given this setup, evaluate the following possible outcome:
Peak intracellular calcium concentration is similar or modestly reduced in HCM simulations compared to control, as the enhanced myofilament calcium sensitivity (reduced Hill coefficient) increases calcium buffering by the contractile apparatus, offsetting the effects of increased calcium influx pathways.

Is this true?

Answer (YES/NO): YES